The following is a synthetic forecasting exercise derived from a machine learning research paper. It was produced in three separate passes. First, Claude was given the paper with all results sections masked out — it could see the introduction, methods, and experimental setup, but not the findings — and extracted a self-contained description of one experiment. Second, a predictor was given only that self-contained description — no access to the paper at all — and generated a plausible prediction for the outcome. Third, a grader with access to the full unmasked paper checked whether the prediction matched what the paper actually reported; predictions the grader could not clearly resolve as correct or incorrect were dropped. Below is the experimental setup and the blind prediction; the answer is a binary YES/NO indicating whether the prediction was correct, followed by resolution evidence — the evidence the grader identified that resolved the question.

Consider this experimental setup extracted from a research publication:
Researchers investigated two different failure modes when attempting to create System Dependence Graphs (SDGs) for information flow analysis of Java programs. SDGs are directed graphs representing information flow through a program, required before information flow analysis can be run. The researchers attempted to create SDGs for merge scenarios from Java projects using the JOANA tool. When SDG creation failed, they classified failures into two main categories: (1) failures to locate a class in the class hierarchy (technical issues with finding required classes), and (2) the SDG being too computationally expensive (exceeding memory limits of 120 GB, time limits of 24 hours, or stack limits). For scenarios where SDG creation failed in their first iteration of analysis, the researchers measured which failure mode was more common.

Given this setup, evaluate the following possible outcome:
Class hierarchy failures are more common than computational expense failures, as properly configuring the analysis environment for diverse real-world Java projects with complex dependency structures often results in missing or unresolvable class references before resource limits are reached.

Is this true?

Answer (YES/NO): YES